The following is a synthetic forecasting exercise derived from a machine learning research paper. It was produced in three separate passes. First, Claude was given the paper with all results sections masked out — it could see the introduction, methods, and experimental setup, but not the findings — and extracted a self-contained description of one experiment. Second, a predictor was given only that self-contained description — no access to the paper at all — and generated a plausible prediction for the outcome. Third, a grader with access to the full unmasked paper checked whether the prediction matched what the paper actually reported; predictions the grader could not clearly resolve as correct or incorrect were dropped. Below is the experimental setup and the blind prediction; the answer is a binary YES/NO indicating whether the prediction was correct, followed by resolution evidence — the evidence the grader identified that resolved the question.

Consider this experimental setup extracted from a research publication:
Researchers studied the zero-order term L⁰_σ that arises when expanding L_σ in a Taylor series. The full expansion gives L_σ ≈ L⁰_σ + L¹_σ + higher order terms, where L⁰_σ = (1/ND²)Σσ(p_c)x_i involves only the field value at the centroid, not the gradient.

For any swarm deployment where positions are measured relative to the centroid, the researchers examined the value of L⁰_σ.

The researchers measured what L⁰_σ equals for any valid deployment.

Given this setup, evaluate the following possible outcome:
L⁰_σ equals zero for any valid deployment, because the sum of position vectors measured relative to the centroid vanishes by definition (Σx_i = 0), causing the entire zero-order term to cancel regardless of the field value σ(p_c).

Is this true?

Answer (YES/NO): YES